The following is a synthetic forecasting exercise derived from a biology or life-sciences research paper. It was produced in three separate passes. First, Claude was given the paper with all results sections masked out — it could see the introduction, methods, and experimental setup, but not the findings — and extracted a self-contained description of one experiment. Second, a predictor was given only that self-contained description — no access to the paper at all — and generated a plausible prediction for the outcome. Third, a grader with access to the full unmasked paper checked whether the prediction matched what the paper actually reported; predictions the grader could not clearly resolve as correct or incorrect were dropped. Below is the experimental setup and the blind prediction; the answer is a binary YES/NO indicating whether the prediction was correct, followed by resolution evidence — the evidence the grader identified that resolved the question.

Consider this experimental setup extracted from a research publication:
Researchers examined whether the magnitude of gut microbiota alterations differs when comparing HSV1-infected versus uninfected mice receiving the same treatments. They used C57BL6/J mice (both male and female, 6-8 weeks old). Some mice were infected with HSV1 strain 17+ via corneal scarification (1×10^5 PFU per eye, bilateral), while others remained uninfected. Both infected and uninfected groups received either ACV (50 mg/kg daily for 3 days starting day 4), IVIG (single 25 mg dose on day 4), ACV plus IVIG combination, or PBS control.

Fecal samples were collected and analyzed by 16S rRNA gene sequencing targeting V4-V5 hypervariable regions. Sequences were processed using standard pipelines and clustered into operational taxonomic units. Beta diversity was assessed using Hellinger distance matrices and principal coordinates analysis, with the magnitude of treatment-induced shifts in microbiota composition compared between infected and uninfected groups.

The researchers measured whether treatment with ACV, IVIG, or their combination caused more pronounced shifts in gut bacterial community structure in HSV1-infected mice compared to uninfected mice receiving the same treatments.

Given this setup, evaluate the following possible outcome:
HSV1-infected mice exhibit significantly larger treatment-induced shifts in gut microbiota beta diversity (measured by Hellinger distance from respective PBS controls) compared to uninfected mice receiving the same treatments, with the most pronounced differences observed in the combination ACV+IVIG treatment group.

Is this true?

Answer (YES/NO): NO